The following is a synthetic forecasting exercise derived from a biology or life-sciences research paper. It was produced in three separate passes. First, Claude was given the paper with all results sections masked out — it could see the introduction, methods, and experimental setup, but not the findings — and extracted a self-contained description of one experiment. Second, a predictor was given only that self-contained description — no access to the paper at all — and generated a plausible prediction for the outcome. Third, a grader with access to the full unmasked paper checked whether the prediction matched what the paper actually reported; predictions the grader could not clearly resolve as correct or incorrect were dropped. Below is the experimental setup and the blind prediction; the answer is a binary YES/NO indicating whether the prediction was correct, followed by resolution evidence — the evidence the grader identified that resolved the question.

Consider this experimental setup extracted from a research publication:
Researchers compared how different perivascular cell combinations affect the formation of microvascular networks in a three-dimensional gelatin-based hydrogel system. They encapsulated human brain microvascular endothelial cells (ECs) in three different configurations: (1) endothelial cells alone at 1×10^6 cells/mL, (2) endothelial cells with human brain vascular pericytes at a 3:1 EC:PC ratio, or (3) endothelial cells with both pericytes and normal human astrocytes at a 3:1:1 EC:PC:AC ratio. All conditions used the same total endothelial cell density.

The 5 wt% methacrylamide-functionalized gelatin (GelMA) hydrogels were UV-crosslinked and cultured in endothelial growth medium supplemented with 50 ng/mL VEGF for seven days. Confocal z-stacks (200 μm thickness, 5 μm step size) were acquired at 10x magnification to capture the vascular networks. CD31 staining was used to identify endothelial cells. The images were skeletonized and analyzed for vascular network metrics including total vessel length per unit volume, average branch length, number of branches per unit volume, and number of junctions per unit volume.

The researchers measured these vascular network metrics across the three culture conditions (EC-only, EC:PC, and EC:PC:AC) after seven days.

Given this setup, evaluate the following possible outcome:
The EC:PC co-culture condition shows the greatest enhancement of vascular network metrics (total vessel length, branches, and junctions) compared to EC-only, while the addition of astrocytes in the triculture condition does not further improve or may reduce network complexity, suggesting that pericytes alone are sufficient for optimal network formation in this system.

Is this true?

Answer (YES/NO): NO